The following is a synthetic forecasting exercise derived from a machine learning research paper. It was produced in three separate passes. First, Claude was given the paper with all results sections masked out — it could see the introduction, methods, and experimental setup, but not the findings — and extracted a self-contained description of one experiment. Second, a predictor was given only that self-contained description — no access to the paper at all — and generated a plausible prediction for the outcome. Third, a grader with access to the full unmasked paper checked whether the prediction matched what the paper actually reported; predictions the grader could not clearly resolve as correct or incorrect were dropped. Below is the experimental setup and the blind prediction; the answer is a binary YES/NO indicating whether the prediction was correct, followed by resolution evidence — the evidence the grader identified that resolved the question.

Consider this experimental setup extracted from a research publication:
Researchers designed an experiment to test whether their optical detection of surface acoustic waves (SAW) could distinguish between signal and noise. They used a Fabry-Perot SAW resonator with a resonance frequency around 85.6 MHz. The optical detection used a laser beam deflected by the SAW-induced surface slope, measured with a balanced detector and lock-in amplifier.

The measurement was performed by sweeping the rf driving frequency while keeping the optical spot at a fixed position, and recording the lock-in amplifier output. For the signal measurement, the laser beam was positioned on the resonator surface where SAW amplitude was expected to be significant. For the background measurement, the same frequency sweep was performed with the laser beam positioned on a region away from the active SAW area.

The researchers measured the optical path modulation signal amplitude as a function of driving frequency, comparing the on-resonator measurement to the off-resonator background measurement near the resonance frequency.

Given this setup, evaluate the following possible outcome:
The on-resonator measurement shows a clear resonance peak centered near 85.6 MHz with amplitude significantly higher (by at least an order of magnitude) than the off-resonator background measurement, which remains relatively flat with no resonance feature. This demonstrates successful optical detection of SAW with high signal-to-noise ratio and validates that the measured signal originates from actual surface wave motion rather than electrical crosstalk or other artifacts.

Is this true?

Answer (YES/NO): YES